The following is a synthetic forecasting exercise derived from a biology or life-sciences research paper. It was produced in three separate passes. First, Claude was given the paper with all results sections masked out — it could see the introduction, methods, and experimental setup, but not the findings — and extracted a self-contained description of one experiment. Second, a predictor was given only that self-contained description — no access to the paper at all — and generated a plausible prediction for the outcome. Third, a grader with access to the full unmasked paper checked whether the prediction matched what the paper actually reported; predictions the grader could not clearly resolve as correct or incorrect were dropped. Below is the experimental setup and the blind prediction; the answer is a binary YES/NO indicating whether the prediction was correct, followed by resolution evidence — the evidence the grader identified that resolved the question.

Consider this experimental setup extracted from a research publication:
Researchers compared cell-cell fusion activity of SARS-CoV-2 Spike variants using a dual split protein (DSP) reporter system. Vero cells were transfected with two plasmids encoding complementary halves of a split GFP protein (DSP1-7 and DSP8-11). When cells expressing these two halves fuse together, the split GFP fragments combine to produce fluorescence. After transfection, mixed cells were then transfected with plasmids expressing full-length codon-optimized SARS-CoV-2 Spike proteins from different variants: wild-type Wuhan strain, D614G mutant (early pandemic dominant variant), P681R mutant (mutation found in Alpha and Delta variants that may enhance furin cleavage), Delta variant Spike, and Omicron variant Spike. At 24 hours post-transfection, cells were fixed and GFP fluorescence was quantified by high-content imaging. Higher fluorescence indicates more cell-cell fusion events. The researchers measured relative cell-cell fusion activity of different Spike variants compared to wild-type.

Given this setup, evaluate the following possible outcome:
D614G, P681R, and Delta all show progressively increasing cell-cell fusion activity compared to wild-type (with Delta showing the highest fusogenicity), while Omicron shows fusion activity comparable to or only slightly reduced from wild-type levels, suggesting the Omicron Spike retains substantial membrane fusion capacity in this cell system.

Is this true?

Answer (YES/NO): NO